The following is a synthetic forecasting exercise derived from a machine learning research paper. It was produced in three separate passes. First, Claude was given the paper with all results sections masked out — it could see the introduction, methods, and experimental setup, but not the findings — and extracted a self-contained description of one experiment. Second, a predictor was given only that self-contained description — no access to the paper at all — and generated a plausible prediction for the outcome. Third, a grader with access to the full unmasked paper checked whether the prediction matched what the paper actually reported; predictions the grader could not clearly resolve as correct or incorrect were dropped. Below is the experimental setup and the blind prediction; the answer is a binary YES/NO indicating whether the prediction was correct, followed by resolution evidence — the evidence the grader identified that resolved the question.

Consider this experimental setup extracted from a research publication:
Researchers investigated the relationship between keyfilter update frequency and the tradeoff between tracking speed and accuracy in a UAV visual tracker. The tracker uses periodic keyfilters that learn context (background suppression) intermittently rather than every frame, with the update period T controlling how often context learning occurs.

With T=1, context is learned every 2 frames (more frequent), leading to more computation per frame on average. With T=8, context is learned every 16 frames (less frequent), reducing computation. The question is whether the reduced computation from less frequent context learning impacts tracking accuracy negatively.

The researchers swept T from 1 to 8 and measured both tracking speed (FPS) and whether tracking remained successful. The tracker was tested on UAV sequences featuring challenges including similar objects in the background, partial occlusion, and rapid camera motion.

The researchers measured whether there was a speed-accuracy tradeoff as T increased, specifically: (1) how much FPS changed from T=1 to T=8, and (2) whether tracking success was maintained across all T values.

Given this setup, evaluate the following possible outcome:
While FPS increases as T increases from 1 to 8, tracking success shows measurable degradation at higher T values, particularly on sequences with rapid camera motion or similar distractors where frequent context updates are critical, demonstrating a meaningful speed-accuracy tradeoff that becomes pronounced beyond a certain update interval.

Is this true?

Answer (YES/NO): NO